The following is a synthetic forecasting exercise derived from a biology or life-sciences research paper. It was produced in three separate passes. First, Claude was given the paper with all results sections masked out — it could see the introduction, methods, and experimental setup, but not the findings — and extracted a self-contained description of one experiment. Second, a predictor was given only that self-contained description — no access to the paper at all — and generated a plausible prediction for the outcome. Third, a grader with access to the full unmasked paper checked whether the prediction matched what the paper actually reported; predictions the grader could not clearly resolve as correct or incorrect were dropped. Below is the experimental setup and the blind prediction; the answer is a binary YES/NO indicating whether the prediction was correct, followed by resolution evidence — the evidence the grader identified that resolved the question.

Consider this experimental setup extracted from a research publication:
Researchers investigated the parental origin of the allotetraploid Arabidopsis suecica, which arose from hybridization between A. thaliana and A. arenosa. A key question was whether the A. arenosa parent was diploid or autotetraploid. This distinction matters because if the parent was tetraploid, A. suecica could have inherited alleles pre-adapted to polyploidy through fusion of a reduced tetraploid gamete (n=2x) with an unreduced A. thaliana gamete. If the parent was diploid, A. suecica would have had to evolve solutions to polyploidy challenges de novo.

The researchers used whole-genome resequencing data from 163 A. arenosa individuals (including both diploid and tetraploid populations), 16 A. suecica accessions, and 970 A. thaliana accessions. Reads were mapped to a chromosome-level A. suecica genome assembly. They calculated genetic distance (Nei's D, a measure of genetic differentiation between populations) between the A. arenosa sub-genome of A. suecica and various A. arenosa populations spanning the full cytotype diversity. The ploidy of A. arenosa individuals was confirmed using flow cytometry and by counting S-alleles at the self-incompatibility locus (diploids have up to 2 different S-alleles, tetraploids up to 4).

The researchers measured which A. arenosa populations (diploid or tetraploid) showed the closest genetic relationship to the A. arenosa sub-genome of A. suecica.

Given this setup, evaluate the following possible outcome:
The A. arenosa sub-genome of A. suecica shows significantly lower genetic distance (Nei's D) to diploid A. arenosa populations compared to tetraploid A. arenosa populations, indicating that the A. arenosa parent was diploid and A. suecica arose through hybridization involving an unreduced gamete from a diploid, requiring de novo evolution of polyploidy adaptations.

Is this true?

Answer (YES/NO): NO